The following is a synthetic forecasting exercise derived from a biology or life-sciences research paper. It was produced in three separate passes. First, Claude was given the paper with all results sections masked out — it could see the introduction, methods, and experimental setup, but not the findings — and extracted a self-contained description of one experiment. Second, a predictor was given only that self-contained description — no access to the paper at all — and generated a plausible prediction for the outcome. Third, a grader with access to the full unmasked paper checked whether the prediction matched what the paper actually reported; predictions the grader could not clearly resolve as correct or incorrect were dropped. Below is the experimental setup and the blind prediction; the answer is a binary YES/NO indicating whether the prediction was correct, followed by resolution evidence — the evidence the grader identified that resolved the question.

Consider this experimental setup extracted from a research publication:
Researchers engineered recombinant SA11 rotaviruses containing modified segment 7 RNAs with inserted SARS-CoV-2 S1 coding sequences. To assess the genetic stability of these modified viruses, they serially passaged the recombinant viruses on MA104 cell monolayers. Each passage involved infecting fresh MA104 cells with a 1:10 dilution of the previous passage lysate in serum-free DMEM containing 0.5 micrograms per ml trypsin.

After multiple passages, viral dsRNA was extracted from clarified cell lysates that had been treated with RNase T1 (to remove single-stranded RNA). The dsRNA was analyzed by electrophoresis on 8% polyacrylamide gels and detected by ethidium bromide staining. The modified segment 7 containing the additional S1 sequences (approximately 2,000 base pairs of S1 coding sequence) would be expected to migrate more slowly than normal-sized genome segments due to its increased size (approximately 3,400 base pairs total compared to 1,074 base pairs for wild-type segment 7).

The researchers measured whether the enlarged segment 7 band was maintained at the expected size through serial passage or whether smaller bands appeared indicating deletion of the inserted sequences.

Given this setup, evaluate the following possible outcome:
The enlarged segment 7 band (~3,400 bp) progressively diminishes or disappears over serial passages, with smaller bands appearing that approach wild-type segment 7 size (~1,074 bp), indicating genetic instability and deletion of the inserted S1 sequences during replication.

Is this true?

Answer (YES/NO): NO